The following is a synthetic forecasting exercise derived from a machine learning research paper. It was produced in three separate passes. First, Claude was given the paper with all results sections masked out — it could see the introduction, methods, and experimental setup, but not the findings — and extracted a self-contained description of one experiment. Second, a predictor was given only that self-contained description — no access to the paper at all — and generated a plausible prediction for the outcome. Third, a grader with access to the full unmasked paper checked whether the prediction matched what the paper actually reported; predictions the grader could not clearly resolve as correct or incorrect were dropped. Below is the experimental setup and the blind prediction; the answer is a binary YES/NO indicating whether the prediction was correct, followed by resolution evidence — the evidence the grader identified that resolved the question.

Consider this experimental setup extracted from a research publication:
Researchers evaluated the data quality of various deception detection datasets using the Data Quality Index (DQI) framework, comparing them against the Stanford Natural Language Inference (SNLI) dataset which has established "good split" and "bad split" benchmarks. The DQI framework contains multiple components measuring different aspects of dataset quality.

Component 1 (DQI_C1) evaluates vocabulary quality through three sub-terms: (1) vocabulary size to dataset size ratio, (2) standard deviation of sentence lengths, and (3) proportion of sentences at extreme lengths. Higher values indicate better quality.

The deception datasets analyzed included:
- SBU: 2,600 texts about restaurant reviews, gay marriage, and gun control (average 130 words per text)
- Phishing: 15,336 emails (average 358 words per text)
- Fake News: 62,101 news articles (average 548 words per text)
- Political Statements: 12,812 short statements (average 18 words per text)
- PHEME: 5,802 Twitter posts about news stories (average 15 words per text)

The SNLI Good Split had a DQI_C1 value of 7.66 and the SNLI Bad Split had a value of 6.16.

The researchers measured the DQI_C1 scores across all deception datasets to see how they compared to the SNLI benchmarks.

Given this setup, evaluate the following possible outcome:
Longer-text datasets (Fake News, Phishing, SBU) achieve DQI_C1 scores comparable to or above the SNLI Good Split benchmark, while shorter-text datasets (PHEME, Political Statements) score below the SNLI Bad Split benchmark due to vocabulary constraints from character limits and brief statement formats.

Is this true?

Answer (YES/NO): YES